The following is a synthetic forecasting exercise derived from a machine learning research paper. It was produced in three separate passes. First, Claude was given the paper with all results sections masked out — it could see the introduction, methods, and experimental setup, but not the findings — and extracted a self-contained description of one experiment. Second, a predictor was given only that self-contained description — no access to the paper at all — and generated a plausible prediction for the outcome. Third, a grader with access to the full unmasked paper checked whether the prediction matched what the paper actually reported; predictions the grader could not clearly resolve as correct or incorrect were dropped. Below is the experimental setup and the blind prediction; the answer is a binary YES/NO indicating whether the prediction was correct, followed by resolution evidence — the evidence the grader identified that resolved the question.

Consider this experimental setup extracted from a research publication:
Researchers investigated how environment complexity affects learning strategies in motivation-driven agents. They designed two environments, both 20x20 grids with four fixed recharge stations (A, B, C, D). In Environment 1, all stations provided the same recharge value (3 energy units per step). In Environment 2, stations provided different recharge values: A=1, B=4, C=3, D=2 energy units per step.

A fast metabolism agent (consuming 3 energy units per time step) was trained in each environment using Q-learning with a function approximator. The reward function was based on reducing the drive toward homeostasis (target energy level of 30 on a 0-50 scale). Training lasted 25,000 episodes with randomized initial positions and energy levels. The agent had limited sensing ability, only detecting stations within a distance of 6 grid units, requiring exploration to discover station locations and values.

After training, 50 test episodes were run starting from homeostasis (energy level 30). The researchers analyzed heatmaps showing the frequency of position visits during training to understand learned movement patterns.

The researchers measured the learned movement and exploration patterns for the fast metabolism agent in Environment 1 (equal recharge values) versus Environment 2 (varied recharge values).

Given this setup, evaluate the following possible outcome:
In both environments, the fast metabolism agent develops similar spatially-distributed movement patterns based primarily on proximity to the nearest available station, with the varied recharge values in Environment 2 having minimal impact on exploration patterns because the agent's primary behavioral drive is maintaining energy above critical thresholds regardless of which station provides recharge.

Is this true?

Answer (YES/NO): NO